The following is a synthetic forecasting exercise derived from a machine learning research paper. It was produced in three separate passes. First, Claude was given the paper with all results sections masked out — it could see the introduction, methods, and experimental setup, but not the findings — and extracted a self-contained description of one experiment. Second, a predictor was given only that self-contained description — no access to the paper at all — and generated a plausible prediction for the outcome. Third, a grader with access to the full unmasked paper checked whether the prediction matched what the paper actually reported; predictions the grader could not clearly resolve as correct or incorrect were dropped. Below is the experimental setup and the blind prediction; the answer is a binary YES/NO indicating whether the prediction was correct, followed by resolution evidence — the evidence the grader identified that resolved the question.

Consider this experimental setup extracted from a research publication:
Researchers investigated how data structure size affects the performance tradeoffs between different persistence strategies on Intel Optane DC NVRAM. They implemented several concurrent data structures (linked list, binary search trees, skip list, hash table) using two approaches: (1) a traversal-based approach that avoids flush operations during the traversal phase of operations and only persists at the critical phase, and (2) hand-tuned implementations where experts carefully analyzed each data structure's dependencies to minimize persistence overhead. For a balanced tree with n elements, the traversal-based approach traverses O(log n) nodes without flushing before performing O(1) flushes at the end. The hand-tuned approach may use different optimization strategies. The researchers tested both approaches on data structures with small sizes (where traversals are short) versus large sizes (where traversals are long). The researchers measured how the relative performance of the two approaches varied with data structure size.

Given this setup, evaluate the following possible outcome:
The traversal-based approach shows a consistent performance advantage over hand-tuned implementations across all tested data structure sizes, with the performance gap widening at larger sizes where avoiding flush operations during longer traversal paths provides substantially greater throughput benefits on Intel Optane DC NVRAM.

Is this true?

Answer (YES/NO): NO